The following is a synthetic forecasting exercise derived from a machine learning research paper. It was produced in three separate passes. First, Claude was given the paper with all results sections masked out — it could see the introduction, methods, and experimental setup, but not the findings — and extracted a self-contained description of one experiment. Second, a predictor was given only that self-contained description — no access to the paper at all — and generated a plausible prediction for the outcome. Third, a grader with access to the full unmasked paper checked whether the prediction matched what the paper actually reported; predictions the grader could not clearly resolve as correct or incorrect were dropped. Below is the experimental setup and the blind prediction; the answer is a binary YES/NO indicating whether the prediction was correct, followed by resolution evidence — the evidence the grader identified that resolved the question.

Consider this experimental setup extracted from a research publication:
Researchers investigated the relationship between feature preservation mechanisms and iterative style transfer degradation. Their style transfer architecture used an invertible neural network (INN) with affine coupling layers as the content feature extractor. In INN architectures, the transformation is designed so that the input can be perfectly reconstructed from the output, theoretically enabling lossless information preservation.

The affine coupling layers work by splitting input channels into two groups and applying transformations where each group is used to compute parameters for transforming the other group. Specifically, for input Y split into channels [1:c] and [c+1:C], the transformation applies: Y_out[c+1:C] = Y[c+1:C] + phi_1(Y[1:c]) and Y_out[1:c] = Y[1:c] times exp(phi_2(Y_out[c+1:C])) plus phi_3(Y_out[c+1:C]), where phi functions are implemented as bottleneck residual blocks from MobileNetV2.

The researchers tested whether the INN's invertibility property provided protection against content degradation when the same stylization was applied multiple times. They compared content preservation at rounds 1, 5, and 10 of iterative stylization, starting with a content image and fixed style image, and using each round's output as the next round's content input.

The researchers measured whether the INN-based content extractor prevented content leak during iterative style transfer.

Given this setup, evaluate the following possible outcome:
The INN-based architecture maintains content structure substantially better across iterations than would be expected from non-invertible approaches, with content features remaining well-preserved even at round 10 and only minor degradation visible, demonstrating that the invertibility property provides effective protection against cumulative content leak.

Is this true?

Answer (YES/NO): NO